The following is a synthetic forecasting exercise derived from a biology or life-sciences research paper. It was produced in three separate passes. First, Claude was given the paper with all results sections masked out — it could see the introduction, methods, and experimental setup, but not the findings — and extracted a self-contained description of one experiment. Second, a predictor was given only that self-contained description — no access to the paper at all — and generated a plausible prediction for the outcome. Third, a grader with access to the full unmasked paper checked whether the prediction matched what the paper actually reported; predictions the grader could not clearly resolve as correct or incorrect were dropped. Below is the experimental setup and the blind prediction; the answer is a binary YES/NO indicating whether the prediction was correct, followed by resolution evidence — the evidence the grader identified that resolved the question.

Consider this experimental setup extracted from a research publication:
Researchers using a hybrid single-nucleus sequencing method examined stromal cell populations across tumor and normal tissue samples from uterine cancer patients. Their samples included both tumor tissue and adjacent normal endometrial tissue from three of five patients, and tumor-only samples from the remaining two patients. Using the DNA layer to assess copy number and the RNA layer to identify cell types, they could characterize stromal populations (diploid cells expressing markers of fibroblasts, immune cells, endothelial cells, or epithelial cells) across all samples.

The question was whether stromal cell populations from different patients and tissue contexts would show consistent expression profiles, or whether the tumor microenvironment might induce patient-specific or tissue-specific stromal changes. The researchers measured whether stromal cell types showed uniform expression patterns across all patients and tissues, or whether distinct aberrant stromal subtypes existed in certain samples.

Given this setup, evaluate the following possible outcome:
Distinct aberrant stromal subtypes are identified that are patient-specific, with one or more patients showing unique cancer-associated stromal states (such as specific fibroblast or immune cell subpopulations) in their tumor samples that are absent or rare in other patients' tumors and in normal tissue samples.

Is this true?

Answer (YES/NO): YES